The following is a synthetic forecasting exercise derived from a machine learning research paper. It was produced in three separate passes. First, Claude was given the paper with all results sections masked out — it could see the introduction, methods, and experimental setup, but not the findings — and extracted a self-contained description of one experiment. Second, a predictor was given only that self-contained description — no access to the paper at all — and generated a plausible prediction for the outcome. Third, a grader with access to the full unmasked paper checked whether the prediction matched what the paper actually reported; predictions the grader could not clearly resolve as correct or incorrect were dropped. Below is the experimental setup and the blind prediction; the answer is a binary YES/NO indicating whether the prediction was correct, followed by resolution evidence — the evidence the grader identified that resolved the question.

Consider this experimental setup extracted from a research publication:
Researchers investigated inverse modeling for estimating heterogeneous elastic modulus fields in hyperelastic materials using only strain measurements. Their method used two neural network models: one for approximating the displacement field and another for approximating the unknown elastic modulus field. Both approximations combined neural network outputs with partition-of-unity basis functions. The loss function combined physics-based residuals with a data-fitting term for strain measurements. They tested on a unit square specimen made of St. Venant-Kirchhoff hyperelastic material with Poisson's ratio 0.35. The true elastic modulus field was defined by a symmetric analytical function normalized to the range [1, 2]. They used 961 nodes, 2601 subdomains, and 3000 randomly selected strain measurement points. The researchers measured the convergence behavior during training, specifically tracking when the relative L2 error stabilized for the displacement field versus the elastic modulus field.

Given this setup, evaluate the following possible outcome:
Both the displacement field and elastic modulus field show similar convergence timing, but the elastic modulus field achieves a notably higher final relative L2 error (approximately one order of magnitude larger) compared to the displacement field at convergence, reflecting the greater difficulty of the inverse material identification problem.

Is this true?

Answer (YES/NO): NO